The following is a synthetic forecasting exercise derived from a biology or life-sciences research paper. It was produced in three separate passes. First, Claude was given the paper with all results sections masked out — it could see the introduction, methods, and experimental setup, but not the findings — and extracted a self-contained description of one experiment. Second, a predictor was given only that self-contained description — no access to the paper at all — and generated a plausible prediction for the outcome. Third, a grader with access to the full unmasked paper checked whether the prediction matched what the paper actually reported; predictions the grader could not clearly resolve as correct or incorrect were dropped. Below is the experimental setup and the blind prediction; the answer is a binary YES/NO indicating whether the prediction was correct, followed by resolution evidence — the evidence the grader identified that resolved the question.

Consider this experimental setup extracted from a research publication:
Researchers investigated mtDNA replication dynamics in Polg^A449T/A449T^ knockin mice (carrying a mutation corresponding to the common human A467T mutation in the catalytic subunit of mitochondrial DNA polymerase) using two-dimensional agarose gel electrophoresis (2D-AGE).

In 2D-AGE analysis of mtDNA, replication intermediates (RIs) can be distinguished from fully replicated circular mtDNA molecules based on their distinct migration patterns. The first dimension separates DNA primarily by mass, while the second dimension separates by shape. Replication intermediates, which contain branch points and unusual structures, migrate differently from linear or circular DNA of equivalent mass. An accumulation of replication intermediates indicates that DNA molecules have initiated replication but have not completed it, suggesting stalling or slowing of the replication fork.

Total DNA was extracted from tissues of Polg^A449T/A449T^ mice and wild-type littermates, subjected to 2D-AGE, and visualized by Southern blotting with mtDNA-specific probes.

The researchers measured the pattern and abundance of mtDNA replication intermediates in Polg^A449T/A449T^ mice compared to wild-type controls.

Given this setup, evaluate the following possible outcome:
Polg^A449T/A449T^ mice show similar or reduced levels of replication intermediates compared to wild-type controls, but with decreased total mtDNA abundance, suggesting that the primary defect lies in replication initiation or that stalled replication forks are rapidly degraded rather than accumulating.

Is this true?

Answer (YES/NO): NO